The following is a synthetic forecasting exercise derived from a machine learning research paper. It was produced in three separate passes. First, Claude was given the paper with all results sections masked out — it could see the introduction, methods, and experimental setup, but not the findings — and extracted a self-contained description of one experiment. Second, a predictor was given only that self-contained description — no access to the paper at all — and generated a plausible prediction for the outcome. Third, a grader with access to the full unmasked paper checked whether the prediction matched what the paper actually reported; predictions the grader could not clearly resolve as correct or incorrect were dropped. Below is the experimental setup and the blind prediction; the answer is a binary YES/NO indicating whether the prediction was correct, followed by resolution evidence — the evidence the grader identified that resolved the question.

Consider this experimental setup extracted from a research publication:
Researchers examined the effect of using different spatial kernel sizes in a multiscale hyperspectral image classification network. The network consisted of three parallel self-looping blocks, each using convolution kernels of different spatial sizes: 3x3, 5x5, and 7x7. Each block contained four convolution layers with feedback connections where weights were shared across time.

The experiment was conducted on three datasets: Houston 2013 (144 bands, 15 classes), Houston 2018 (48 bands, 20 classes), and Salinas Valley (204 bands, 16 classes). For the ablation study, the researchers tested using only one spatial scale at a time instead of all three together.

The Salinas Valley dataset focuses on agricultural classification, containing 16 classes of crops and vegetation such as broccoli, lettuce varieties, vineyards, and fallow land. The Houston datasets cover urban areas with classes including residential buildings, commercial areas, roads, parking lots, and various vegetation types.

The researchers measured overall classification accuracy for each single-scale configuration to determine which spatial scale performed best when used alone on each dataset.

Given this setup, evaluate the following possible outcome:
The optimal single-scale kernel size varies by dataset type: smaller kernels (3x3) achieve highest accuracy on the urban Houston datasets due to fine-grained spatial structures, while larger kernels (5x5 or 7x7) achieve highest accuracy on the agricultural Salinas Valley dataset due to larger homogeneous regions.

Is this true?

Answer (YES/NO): NO